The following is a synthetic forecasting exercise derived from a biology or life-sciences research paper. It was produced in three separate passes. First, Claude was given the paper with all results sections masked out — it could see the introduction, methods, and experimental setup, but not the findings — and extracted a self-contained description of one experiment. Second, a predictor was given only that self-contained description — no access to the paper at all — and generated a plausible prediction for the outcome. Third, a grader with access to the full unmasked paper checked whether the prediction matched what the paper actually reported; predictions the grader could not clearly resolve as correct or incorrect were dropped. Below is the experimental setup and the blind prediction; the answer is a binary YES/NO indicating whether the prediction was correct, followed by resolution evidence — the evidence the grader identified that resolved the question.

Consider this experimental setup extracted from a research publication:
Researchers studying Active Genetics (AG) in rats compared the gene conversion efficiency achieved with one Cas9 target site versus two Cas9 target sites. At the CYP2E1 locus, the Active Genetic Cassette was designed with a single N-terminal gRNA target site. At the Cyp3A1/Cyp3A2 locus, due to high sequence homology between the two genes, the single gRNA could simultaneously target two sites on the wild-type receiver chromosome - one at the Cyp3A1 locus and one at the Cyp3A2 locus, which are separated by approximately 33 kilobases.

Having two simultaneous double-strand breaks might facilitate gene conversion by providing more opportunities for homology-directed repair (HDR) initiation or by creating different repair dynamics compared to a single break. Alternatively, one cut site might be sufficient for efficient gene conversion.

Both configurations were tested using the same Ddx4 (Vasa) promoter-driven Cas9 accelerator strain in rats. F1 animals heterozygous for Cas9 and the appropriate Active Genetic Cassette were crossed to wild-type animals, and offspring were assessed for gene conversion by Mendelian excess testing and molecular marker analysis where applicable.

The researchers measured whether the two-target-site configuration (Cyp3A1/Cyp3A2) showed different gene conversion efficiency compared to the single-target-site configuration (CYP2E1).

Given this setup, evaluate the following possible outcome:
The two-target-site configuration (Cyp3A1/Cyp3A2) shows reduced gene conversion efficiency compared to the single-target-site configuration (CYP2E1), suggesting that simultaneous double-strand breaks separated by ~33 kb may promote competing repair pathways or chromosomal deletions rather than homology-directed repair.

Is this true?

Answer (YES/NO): NO